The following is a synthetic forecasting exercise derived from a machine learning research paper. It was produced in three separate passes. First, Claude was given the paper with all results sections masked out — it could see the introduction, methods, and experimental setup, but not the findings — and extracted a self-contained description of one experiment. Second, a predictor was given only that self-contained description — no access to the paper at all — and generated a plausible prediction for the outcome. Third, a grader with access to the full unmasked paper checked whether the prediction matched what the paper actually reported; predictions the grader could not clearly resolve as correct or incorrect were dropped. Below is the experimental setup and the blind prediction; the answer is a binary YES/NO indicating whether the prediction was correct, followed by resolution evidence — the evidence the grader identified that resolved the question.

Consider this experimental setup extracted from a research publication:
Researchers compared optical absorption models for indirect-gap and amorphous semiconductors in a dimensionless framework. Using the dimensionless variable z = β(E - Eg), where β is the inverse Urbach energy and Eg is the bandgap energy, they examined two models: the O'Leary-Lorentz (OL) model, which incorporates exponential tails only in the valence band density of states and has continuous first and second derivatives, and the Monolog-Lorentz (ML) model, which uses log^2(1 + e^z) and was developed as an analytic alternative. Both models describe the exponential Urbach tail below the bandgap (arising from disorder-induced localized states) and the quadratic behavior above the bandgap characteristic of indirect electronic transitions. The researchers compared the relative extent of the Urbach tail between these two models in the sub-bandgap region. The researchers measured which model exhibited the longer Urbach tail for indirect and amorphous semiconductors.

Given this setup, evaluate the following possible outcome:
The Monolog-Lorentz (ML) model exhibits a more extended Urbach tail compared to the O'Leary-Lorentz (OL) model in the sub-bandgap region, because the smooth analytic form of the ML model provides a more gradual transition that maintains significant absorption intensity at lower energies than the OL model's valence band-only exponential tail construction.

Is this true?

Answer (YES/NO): NO